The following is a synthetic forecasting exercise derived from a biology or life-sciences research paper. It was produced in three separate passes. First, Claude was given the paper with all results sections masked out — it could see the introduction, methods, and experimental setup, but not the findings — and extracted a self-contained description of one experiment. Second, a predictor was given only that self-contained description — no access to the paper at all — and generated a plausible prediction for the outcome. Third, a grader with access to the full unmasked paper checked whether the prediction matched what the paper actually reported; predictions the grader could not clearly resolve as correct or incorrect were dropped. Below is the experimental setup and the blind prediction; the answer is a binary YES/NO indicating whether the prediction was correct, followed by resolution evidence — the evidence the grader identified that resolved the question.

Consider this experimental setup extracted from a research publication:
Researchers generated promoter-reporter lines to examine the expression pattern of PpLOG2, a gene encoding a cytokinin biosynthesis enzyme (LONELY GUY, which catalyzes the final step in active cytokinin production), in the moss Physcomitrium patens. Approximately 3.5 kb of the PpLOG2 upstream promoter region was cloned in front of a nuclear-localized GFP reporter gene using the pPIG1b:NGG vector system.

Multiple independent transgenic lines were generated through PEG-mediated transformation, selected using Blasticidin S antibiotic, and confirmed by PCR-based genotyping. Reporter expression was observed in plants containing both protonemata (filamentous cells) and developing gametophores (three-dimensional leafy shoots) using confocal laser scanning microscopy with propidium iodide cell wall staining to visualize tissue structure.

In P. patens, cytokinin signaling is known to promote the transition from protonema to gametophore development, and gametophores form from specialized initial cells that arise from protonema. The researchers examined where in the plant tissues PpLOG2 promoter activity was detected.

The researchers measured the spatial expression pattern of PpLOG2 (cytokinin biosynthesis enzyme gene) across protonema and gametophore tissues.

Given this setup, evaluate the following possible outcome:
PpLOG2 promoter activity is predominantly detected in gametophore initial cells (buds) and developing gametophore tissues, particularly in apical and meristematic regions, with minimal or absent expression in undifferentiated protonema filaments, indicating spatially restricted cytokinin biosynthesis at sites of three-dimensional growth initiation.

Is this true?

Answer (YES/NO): NO